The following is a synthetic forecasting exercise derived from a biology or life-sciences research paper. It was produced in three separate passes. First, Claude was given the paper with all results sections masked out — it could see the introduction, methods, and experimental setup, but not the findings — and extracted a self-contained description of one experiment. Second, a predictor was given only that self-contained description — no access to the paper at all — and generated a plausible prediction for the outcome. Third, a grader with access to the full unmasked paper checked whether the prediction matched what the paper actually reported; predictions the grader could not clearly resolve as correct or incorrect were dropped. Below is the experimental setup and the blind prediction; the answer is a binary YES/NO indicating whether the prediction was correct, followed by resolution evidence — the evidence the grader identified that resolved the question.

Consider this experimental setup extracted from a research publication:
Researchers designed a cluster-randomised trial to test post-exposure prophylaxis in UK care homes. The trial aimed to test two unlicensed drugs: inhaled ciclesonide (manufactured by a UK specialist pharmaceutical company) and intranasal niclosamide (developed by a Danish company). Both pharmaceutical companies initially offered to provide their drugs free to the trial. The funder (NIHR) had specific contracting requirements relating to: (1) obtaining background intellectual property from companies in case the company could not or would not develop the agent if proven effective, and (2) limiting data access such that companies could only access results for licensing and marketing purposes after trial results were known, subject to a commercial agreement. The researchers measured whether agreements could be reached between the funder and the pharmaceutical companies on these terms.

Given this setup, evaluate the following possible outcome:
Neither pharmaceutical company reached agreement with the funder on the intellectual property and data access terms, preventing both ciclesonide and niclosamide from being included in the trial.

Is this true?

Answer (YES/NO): NO